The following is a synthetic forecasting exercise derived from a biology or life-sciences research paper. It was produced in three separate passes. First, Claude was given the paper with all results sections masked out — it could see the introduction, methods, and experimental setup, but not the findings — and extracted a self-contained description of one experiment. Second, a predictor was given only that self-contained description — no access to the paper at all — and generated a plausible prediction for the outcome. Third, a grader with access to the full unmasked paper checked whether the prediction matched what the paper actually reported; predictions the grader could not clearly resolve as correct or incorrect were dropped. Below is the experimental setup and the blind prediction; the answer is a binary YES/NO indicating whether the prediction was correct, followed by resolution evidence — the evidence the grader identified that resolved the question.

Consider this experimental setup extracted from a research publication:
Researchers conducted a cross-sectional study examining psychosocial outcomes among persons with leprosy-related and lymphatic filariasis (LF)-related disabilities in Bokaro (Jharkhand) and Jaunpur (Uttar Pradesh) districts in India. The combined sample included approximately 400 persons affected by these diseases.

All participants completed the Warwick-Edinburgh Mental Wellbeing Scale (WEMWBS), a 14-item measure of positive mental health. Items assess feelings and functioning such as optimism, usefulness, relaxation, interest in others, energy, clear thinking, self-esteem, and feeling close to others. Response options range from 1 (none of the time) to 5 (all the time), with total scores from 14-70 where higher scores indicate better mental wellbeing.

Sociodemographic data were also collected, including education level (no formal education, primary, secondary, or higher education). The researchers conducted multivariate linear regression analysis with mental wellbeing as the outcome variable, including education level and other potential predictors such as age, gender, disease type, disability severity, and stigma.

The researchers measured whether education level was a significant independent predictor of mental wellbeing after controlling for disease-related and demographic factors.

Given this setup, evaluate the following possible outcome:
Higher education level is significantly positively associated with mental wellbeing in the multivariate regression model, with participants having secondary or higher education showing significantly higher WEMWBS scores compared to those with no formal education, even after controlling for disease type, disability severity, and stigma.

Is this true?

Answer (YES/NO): NO